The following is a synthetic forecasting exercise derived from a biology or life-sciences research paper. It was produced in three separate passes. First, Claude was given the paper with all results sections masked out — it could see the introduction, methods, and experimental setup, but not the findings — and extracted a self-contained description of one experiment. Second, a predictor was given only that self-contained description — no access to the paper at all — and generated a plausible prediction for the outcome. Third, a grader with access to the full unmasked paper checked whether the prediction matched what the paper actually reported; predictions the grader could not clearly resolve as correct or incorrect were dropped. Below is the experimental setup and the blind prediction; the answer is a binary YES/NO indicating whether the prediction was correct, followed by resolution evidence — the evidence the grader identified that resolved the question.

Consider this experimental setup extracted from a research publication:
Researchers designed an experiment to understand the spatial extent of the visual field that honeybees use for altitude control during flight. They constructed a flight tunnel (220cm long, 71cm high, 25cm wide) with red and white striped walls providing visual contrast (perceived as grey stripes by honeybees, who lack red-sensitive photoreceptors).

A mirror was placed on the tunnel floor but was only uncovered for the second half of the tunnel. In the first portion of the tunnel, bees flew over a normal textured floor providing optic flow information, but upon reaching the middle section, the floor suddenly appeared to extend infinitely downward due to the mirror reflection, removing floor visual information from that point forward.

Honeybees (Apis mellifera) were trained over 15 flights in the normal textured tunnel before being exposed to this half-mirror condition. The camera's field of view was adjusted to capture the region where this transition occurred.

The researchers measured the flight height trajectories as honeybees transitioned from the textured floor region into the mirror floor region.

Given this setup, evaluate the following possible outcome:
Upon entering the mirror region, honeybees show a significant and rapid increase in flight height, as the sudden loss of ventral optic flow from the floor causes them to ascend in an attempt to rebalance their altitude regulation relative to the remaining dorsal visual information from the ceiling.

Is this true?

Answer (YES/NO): NO